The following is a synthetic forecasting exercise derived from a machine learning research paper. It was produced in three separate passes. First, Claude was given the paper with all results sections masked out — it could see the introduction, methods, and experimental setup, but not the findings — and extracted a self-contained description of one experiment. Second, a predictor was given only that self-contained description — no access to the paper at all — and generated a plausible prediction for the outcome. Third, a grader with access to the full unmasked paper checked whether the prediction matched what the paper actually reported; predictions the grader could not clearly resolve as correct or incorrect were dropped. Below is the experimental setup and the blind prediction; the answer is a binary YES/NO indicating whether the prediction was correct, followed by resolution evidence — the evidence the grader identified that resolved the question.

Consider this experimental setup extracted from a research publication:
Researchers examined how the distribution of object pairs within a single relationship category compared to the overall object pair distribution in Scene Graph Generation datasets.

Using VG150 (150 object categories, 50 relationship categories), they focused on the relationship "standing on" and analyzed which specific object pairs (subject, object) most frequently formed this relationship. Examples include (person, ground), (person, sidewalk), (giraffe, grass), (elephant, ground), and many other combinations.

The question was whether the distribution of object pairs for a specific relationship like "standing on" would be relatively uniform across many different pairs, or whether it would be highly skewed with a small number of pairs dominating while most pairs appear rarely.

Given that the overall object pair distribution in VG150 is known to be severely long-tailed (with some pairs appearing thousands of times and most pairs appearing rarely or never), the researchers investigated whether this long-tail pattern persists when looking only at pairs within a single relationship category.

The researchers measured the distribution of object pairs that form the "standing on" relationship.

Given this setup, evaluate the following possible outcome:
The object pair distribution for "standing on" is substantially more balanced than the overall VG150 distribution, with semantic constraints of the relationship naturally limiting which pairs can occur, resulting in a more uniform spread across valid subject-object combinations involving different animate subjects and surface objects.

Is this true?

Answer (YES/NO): NO